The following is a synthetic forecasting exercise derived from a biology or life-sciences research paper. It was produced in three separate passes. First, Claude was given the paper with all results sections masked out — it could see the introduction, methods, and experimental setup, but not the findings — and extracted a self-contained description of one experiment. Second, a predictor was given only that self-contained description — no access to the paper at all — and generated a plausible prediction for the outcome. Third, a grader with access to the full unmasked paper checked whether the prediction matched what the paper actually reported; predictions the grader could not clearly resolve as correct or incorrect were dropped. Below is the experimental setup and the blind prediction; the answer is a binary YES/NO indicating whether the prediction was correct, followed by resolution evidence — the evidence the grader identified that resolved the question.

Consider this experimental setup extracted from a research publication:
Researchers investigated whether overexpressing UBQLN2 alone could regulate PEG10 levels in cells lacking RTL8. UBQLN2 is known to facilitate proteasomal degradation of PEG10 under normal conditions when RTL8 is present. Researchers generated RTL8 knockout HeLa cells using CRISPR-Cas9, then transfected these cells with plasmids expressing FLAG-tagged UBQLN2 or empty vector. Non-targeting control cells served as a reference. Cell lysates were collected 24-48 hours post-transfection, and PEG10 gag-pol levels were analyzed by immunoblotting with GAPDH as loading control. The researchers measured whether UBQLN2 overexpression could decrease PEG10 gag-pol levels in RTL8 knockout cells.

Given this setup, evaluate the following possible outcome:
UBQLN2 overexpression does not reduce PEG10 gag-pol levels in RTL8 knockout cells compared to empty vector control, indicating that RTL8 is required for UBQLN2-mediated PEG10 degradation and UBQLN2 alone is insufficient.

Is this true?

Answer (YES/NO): YES